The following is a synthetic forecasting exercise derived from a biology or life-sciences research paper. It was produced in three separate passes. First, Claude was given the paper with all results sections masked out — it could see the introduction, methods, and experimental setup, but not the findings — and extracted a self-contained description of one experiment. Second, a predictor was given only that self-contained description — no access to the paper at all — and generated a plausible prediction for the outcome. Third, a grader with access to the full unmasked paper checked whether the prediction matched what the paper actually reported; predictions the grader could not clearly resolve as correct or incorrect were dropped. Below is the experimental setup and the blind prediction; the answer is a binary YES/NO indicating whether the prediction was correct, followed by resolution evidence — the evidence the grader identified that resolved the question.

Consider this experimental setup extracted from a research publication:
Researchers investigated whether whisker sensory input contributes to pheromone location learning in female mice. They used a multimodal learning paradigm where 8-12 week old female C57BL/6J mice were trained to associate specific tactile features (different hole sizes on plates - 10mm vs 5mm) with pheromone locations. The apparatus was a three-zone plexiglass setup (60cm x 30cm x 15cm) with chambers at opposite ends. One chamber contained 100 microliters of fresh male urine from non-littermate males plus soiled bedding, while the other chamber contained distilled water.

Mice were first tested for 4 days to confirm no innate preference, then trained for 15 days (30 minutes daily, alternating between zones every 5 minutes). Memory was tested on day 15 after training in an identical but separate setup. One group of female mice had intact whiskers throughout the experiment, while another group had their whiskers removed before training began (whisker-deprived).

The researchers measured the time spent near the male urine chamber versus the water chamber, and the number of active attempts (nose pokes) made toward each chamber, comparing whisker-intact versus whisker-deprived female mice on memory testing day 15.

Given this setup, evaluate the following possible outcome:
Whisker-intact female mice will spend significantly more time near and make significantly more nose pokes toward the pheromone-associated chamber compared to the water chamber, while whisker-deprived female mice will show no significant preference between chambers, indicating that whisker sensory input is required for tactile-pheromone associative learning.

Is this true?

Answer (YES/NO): YES